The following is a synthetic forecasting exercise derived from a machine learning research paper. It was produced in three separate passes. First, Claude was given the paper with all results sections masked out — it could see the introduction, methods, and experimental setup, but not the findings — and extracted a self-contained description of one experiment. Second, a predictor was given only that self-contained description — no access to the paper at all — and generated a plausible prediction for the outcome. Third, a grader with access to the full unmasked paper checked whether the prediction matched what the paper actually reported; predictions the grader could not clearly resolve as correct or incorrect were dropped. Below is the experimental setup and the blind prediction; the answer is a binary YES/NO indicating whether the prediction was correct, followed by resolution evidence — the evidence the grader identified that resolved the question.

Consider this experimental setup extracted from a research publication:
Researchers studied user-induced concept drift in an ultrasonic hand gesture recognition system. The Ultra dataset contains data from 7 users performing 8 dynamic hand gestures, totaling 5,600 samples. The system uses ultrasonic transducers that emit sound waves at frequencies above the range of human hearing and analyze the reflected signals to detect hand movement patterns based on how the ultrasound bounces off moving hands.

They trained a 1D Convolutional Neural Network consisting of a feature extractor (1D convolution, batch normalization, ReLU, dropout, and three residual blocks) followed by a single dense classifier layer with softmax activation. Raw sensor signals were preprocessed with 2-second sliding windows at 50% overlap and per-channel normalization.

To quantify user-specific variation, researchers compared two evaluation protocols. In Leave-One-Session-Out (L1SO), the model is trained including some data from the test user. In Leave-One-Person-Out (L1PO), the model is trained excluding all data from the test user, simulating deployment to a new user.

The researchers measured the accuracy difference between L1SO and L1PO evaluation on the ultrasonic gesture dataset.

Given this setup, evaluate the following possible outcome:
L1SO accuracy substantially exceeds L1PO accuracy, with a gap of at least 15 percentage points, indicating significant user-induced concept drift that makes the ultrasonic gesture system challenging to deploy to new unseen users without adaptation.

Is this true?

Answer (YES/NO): NO